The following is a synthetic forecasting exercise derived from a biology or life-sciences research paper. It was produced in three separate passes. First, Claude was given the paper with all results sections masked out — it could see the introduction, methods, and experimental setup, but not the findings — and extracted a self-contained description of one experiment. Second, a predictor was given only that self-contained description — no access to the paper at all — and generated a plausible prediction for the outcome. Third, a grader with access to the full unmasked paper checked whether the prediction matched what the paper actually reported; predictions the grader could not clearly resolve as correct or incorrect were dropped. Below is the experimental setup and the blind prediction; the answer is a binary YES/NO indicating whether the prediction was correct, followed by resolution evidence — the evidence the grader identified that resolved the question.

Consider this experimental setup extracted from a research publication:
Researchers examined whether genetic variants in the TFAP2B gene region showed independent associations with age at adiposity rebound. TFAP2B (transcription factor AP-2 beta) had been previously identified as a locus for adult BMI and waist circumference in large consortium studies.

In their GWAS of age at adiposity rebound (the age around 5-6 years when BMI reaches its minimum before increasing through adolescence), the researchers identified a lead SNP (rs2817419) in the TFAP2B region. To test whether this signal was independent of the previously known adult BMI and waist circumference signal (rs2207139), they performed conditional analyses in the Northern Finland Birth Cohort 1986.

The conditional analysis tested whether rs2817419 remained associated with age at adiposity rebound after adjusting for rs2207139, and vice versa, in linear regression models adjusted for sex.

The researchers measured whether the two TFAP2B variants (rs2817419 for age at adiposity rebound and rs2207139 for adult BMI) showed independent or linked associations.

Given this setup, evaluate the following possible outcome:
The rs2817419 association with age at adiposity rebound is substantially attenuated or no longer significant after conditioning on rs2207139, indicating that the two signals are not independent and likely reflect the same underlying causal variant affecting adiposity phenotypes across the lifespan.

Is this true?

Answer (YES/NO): NO